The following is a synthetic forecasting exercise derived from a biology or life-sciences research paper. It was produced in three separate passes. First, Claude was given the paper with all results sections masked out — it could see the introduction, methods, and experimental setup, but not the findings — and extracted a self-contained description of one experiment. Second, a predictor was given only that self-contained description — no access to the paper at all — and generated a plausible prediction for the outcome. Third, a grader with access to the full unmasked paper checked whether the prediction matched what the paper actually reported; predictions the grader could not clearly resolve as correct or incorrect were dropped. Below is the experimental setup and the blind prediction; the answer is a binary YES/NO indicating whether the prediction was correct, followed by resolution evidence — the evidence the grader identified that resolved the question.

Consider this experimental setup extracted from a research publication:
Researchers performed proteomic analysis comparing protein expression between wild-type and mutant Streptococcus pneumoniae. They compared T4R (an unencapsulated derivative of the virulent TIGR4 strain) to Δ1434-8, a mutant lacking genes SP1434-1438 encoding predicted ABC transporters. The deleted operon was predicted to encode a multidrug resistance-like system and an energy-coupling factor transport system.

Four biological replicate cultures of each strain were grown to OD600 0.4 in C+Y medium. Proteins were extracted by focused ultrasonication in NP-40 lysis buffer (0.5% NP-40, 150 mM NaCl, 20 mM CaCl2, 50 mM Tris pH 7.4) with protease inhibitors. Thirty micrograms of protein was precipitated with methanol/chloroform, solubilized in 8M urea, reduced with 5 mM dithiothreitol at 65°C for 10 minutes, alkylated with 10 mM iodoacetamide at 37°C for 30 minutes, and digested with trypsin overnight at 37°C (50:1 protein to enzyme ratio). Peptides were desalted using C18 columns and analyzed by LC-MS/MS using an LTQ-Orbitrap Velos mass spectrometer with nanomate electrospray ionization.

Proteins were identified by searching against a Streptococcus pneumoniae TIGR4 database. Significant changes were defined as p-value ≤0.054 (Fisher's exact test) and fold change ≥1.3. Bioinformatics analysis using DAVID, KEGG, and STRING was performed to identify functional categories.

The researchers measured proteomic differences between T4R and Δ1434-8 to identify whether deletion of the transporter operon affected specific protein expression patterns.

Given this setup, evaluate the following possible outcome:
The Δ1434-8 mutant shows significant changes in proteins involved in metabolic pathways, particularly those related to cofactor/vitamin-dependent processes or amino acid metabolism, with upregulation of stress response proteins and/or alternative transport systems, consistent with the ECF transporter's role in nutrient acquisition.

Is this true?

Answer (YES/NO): YES